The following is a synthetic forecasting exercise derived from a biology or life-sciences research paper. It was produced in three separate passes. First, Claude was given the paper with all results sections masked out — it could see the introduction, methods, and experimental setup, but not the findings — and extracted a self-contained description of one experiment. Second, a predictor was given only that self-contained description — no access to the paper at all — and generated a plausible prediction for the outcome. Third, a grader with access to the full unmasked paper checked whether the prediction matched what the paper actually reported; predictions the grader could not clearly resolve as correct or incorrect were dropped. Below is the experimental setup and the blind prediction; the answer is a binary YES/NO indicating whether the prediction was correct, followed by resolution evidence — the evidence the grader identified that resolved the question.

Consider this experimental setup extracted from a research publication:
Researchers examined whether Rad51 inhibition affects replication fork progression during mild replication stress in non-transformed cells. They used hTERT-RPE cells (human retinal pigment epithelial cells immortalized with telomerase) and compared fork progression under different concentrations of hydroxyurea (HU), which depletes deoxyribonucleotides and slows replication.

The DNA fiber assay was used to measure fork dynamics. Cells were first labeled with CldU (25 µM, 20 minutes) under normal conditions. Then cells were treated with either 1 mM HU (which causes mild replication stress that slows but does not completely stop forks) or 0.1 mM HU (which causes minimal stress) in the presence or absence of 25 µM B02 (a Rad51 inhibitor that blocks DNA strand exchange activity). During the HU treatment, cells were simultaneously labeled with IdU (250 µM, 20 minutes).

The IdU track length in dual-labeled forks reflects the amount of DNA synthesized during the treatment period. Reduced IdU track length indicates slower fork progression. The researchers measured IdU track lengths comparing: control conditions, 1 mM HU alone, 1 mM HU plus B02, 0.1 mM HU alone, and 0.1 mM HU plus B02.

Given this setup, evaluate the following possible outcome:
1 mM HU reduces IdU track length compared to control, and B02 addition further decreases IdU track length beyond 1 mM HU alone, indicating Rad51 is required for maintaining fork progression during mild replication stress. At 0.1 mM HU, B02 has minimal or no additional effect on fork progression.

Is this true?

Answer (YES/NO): NO